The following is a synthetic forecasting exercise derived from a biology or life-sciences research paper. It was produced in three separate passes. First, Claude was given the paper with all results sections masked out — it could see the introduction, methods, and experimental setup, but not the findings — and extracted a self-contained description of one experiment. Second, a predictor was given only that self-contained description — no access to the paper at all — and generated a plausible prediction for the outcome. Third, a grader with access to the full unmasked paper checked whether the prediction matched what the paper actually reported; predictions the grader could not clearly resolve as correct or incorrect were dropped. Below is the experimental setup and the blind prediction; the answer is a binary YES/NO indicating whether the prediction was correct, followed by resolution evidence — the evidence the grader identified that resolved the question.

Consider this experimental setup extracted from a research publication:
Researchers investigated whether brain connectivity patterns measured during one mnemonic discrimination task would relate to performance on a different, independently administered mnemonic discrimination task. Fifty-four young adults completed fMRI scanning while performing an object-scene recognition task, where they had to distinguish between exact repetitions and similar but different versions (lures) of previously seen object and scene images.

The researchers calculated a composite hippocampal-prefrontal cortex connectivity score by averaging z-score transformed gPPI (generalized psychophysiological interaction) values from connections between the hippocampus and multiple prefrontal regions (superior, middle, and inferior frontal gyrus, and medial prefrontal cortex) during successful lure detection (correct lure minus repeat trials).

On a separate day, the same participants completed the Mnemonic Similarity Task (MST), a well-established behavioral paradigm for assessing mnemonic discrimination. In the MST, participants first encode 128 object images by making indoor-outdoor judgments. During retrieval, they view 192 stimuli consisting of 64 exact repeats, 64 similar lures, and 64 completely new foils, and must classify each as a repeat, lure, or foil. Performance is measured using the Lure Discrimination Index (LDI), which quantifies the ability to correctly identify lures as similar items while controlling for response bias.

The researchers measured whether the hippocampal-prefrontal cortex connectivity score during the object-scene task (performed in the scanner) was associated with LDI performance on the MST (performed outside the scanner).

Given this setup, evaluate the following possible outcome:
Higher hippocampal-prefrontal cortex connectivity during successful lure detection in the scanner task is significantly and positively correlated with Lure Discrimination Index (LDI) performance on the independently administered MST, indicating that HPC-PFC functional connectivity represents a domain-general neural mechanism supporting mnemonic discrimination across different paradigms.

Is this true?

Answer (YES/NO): NO